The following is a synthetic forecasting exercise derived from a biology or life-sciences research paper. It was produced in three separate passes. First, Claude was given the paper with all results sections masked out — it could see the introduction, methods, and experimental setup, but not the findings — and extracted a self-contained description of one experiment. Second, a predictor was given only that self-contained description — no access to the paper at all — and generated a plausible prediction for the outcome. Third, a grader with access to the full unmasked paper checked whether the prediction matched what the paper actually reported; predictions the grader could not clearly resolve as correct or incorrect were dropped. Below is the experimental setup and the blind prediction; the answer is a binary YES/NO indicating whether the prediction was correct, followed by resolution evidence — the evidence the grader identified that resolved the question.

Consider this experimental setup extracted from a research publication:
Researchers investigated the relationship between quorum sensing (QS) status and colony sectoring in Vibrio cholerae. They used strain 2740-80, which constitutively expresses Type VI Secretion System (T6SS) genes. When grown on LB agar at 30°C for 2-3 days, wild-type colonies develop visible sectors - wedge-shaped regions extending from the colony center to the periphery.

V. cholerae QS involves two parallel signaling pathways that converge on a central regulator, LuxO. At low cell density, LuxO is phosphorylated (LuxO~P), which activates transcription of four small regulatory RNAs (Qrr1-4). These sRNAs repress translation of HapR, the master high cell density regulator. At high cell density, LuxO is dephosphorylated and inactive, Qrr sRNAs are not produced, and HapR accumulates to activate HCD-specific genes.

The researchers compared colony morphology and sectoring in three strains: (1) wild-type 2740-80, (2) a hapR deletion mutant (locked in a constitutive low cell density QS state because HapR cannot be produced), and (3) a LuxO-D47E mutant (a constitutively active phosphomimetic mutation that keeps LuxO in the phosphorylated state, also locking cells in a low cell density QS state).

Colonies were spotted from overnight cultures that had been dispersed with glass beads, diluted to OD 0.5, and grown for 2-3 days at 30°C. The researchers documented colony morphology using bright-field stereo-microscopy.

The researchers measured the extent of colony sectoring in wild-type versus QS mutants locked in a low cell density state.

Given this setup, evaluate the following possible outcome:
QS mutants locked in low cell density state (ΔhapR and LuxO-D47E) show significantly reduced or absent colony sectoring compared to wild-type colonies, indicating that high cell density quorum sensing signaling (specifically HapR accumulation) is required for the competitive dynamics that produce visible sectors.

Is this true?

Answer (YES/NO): YES